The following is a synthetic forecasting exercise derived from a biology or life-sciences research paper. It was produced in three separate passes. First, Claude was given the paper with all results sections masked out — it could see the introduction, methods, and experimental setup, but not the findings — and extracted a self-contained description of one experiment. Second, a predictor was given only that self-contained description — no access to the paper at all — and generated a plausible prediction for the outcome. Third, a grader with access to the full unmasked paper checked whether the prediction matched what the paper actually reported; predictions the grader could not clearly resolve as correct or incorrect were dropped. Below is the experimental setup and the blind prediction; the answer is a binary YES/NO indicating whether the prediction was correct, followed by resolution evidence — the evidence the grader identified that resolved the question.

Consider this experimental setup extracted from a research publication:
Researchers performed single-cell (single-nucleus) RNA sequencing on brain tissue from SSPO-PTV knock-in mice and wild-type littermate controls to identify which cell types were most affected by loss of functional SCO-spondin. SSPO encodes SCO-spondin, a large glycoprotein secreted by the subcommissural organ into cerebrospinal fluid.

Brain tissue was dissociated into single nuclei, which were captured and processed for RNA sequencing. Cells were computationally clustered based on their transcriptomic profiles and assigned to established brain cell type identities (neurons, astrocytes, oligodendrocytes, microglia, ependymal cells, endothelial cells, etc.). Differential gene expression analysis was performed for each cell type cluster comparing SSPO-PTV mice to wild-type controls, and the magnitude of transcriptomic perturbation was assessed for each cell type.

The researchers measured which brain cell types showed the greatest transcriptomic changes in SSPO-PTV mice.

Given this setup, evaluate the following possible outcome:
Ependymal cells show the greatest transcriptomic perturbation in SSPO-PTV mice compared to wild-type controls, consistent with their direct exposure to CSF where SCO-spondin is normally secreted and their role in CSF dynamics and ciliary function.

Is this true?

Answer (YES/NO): NO